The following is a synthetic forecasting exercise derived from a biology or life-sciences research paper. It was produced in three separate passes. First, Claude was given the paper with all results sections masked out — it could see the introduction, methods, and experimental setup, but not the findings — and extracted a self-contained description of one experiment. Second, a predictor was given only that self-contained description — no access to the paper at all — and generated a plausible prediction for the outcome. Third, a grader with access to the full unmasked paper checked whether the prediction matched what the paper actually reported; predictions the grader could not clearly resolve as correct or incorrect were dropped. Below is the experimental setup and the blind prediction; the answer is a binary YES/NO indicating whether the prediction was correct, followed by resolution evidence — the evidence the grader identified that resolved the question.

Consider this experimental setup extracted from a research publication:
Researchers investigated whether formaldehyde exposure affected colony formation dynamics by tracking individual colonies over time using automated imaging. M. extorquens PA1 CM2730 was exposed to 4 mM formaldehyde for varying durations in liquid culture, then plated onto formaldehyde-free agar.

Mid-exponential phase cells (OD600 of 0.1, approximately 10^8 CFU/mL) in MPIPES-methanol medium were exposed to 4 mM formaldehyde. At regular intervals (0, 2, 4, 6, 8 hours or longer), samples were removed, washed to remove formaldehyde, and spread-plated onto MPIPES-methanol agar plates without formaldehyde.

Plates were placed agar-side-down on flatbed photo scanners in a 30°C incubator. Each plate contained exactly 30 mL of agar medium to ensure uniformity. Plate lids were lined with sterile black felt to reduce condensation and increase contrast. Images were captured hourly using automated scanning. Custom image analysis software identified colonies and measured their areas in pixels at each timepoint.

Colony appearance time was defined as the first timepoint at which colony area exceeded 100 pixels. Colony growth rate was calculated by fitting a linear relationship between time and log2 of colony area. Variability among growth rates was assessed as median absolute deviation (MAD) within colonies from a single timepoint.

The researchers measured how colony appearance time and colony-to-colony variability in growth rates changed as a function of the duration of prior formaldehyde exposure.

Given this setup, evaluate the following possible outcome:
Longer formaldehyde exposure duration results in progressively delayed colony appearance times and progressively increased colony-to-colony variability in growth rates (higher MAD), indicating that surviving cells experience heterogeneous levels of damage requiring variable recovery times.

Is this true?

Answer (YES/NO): YES